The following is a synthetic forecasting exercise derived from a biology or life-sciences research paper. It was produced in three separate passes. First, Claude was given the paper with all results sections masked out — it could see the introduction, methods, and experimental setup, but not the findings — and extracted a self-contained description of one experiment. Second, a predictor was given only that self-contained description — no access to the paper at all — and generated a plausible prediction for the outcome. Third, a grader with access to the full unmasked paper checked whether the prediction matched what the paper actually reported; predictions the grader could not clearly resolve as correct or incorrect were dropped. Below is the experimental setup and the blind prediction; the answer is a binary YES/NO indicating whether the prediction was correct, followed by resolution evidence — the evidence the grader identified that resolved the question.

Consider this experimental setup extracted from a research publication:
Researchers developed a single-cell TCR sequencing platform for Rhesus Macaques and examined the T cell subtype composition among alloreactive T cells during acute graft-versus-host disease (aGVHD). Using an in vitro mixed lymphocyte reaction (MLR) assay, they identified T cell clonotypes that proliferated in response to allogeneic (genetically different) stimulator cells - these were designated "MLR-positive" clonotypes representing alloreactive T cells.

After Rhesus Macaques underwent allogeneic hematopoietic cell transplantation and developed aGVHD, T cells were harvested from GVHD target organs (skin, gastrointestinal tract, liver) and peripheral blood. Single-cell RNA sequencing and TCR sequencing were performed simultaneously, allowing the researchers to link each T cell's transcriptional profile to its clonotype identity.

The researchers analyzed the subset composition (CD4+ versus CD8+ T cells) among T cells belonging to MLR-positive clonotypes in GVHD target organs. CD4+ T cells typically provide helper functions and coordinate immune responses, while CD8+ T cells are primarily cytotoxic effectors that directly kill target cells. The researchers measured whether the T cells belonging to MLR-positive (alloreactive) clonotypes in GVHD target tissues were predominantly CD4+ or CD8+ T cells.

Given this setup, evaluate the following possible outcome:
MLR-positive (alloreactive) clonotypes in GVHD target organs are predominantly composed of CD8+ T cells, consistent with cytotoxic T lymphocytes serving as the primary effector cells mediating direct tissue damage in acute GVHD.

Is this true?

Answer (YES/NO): YES